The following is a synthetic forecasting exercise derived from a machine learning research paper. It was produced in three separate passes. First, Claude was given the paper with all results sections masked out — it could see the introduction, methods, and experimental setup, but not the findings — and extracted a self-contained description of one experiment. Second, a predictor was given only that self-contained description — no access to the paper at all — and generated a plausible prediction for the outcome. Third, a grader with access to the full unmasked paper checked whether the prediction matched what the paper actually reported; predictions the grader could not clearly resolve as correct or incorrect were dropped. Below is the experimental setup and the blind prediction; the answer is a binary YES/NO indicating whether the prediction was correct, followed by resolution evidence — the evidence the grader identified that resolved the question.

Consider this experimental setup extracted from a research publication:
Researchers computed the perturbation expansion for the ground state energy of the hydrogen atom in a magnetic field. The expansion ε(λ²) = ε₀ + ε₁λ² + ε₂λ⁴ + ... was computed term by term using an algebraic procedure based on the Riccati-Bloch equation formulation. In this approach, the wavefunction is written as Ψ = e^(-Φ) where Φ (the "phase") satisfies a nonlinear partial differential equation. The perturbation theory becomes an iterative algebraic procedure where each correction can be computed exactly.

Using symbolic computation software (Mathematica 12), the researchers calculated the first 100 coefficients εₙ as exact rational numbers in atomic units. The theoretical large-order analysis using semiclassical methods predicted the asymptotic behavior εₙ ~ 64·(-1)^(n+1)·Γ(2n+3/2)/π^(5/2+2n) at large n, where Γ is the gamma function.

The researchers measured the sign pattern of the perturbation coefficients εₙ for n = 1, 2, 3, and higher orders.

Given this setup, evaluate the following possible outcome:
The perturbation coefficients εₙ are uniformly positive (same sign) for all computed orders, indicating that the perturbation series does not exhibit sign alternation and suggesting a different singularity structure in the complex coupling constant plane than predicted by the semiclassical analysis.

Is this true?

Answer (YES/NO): NO